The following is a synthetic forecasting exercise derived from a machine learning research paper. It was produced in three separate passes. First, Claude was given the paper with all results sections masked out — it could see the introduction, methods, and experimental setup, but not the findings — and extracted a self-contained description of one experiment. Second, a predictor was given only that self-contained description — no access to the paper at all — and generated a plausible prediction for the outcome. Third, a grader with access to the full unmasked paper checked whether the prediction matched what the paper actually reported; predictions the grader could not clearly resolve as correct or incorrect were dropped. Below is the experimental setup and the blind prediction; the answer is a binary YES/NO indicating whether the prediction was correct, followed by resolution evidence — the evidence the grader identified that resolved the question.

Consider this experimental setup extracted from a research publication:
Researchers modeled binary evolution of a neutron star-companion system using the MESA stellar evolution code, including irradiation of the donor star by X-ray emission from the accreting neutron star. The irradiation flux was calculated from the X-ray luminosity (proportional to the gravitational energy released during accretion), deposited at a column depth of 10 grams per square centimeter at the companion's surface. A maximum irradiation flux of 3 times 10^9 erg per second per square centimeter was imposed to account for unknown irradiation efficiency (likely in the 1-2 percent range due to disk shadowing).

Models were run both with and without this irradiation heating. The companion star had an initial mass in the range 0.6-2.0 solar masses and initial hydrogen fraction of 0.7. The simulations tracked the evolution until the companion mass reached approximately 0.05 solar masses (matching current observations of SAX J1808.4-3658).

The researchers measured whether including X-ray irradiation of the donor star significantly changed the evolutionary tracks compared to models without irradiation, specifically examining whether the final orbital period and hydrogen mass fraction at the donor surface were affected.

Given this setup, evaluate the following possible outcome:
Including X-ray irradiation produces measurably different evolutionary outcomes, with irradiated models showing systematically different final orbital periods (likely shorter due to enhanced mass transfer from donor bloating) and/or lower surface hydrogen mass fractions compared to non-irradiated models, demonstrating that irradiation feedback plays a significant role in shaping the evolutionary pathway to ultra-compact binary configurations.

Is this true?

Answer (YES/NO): NO